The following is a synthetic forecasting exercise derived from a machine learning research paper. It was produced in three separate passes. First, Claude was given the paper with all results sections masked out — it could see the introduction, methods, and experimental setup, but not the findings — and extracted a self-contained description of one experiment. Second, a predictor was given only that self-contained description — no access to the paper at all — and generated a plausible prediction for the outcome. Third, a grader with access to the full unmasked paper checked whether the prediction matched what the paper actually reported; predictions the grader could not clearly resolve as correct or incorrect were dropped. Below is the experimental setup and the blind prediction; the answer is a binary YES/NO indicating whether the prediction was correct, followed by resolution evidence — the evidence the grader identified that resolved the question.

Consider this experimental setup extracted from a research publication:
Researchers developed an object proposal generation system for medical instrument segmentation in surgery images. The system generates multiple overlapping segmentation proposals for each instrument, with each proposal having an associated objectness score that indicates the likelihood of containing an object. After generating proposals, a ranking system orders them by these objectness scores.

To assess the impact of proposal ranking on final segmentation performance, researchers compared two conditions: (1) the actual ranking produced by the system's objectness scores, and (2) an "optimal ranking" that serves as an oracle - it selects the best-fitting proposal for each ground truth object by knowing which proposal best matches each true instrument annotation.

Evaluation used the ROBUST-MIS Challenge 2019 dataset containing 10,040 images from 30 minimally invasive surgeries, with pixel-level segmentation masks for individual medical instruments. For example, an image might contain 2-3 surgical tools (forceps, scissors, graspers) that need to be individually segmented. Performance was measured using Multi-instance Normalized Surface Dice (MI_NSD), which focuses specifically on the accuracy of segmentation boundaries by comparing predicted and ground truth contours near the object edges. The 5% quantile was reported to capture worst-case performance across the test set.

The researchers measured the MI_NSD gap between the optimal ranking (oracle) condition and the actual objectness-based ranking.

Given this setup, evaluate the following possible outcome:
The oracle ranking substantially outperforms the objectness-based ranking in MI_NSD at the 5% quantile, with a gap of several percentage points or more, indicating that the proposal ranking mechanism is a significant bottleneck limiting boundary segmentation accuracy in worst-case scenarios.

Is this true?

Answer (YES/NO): YES